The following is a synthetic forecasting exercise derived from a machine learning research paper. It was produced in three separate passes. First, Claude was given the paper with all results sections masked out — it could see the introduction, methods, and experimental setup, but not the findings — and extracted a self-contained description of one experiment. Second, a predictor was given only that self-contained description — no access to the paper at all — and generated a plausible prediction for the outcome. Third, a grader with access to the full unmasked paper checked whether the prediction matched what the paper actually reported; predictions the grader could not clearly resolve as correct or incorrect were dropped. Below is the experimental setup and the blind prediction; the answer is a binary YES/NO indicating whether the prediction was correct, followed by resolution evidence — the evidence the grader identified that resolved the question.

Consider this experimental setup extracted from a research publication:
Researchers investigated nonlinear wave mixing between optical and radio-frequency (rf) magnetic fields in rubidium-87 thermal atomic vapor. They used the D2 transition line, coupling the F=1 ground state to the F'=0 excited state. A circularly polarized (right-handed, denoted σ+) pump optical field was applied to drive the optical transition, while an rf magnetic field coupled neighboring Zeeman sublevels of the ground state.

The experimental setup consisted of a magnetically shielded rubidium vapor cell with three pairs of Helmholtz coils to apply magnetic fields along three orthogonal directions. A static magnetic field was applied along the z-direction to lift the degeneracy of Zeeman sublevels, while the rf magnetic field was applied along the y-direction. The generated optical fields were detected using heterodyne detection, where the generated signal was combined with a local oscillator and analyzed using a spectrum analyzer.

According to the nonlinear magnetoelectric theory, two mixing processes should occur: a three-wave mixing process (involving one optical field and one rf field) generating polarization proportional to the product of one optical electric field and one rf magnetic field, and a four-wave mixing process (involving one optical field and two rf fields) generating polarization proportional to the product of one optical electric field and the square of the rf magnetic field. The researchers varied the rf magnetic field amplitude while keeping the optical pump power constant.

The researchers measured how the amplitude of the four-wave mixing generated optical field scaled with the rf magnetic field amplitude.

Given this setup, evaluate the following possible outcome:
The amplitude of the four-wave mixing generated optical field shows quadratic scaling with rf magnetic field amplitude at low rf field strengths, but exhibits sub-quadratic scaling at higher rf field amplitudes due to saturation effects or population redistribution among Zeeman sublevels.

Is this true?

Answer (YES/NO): NO